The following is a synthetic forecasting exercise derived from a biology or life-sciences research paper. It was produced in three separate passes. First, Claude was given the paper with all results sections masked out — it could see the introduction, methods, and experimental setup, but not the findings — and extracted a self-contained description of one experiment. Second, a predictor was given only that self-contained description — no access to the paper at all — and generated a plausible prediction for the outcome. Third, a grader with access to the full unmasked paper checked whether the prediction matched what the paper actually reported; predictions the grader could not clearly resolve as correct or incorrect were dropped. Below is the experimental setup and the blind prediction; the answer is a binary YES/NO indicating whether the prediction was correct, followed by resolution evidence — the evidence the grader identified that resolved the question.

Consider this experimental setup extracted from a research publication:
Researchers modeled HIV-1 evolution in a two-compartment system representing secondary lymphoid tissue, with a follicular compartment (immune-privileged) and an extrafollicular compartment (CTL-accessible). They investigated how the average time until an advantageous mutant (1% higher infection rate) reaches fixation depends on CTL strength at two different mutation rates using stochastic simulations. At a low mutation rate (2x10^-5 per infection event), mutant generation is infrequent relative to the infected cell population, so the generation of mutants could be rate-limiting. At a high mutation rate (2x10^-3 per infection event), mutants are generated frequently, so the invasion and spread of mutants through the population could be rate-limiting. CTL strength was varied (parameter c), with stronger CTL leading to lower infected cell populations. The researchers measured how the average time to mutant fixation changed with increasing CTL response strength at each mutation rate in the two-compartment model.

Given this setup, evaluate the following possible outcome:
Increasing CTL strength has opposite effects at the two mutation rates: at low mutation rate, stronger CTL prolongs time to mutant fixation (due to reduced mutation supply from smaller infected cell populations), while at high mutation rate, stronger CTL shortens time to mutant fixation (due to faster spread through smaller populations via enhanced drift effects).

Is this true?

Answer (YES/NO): YES